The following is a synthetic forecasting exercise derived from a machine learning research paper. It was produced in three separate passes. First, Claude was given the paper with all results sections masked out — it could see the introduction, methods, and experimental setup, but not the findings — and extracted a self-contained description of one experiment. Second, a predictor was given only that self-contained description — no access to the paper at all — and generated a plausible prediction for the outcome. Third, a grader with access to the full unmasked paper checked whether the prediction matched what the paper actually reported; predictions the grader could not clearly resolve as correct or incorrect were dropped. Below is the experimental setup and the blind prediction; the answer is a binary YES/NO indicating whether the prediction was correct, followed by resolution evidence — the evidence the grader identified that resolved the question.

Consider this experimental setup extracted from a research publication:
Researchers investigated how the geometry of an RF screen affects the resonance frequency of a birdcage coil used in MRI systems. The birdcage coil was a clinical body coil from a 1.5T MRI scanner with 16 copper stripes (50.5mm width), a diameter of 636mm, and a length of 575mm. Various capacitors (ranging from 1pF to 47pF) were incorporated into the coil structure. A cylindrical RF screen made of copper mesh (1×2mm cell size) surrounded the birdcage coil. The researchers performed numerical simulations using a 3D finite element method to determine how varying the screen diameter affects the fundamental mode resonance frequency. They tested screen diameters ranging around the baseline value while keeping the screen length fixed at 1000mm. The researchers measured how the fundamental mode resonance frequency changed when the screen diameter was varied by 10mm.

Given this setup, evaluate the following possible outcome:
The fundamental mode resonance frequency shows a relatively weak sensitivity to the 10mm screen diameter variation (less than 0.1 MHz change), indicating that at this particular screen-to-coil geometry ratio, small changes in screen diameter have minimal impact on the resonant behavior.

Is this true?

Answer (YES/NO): NO